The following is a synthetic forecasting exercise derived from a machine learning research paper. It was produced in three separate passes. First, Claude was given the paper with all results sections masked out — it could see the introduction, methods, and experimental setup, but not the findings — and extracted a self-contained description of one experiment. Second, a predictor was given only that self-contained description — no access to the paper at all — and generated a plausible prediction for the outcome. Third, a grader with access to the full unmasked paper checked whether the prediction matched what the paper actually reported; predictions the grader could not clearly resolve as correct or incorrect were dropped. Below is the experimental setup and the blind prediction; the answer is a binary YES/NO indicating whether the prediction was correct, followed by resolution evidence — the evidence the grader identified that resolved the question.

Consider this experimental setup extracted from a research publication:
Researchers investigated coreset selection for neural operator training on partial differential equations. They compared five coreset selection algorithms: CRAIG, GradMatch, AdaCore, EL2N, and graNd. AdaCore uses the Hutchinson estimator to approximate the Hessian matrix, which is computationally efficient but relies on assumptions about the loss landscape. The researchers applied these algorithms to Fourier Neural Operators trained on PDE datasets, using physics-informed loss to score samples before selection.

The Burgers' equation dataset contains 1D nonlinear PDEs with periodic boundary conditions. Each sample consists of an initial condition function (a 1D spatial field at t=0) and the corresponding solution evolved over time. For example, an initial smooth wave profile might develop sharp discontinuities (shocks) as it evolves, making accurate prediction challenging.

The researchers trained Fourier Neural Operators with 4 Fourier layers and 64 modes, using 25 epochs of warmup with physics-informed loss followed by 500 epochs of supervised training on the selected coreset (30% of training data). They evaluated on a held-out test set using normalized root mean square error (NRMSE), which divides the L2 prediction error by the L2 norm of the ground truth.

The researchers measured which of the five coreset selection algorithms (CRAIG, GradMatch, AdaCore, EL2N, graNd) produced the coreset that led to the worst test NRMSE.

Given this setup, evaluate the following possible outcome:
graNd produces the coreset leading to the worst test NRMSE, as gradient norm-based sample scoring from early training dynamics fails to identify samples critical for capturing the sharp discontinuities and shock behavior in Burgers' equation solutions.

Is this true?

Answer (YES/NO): NO